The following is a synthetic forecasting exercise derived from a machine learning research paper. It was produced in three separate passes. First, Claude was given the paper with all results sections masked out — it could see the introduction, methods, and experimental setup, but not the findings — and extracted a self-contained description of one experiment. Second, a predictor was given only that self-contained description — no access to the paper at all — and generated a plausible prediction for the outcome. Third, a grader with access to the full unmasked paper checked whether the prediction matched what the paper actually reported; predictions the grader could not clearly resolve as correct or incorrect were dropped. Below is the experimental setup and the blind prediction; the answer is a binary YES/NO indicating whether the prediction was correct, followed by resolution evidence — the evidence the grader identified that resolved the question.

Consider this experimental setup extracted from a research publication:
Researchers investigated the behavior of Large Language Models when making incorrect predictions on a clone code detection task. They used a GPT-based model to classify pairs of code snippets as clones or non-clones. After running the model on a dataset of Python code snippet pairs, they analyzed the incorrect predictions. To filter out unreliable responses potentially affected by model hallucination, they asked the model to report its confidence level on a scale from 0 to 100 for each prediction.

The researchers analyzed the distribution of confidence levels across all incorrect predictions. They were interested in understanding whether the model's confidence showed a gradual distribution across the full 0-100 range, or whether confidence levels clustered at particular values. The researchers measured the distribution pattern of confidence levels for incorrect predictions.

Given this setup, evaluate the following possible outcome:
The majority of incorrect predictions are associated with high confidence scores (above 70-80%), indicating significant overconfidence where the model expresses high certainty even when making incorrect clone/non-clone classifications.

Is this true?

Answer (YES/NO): NO